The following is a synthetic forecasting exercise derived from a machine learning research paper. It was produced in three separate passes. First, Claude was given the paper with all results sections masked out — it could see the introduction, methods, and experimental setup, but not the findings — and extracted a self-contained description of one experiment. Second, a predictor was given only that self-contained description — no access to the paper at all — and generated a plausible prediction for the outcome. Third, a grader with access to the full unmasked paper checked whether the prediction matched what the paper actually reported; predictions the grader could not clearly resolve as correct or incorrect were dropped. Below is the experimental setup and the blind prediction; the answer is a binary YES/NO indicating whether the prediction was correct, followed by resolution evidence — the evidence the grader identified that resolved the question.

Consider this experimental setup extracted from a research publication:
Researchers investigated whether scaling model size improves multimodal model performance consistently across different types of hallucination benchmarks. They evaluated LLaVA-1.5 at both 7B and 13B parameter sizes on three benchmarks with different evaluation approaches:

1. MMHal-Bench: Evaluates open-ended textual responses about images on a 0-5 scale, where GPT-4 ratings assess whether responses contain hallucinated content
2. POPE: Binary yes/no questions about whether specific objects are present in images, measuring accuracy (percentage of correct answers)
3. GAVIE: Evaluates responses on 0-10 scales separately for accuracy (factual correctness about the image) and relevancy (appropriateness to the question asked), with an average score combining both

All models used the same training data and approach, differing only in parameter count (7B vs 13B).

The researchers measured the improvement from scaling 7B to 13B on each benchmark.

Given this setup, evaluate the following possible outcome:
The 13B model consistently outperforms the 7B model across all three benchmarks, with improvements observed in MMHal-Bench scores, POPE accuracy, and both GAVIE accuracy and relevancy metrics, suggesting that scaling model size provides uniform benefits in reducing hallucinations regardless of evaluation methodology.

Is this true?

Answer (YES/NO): NO